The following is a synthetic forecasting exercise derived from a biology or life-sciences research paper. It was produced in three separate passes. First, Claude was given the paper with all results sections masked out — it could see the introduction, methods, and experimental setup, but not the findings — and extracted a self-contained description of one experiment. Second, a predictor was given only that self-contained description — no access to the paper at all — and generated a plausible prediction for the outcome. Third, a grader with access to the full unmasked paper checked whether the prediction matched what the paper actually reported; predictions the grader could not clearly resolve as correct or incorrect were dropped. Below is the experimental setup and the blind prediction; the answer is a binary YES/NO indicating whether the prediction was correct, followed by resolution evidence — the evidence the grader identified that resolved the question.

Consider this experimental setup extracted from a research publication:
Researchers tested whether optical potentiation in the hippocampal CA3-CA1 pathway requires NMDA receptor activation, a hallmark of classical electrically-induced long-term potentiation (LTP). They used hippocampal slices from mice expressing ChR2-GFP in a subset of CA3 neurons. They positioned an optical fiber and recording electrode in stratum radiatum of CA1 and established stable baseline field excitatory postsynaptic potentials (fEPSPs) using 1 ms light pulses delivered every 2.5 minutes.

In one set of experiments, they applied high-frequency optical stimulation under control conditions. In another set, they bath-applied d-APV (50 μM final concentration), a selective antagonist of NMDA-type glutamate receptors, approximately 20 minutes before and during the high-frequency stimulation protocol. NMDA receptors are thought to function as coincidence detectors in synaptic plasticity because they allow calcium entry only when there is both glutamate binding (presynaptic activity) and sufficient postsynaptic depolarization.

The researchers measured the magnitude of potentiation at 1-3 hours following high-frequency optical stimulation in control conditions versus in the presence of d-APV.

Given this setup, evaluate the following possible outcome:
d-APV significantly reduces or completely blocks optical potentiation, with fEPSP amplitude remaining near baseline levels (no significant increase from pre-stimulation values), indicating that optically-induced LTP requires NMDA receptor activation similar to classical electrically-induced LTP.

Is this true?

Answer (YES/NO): YES